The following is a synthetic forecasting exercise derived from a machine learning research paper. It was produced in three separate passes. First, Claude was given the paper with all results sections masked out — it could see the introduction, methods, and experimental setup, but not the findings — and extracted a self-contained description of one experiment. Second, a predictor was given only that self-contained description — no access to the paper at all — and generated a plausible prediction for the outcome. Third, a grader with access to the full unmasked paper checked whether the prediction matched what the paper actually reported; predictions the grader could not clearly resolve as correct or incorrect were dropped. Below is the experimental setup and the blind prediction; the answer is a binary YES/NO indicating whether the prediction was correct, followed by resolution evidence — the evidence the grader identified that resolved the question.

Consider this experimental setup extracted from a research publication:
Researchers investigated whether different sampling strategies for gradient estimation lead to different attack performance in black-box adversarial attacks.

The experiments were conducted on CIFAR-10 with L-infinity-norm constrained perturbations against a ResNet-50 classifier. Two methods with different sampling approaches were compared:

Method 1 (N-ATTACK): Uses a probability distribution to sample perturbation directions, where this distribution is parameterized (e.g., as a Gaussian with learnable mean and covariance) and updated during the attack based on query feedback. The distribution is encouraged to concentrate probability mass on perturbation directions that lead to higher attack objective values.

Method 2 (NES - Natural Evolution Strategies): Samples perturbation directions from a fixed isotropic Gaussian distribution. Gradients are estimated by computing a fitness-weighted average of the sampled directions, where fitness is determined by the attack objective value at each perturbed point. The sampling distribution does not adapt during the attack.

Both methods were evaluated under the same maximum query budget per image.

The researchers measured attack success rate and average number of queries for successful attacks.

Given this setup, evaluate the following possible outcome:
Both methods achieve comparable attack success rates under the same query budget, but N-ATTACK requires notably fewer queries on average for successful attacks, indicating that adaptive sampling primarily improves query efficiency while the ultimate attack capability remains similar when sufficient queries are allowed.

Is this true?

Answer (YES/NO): NO